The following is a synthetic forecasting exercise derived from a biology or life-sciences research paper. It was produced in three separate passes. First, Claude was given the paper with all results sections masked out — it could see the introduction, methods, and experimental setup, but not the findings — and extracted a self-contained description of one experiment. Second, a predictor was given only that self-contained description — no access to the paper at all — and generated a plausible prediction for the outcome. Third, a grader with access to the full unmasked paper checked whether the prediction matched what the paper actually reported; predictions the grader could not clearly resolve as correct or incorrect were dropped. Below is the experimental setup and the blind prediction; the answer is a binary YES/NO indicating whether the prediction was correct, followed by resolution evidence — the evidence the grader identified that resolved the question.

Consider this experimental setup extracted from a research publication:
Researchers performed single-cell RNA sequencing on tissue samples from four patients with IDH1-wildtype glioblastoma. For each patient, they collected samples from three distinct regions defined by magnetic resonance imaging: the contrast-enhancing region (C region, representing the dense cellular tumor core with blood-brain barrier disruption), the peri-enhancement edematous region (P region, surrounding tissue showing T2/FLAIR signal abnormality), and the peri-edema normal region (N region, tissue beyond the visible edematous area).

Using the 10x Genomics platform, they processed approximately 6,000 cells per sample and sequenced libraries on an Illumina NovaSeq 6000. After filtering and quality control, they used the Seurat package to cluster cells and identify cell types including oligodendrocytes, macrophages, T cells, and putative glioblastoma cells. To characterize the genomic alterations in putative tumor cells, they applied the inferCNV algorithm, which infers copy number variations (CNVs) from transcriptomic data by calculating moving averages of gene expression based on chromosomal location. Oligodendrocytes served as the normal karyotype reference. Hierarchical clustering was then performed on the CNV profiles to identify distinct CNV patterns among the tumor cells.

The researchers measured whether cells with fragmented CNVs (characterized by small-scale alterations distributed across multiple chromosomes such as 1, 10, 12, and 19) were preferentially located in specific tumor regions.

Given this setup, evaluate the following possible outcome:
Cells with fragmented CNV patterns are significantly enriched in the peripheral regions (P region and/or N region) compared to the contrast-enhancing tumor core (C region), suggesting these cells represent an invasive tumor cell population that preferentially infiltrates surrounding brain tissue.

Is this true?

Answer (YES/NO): YES